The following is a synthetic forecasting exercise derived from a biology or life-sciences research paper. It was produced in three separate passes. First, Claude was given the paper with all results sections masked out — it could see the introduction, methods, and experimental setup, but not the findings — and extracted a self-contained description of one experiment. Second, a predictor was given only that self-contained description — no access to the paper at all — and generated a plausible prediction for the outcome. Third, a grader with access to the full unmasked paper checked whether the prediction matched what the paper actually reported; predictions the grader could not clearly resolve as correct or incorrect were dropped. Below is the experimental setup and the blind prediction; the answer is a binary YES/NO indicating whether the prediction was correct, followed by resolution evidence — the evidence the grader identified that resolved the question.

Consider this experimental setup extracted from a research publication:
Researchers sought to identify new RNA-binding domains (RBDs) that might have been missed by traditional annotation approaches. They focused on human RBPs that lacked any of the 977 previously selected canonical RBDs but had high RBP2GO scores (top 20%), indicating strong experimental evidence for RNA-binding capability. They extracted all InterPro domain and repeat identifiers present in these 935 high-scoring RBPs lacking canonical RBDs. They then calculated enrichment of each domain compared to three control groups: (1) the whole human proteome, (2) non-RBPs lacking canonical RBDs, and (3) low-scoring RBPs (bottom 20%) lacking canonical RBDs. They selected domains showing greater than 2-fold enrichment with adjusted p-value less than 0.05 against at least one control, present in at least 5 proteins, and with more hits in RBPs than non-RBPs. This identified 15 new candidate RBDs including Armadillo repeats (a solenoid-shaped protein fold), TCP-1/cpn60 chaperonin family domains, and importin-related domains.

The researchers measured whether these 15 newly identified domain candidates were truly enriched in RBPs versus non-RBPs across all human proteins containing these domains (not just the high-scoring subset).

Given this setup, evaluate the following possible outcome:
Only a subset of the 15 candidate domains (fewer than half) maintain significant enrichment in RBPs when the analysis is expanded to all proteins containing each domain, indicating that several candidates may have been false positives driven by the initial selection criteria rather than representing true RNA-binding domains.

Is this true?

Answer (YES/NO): NO